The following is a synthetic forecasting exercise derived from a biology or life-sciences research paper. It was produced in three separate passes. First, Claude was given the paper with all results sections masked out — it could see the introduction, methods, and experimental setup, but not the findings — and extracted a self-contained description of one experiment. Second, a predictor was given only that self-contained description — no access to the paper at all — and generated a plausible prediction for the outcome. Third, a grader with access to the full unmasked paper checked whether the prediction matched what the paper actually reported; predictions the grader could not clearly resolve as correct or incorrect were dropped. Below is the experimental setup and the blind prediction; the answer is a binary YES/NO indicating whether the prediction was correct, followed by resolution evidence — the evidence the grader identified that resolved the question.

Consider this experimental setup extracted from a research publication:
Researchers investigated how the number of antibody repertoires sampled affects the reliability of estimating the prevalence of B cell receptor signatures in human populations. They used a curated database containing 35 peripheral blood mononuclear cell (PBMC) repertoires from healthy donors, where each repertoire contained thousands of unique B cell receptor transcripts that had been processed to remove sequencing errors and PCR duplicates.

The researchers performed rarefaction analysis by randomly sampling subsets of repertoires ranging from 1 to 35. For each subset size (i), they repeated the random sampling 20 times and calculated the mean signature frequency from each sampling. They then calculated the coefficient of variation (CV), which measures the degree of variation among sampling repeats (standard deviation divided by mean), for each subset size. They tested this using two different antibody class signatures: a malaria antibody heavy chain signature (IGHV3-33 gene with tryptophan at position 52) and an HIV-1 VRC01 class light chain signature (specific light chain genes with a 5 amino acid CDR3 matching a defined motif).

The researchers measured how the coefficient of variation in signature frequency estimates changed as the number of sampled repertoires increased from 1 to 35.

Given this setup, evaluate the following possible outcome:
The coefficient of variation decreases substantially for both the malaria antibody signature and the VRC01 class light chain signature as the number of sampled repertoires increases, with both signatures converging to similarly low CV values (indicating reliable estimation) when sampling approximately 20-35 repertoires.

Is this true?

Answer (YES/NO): NO